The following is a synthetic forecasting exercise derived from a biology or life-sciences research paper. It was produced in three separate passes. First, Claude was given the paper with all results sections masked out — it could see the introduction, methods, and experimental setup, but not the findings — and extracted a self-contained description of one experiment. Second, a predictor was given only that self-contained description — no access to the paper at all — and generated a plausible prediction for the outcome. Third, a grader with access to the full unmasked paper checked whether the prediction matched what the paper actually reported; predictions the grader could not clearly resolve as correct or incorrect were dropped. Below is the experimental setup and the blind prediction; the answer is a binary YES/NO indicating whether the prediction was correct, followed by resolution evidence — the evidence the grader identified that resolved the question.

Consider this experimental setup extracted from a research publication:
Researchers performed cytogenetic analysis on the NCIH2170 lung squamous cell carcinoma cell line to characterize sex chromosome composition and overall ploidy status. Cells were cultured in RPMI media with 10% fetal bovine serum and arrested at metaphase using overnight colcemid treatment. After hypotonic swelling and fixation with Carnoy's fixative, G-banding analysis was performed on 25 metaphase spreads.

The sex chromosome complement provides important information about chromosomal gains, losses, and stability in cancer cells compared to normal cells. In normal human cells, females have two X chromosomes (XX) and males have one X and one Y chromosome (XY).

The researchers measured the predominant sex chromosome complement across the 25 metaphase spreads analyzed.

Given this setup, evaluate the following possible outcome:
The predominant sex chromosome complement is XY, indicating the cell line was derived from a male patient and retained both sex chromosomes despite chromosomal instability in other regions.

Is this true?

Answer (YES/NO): NO